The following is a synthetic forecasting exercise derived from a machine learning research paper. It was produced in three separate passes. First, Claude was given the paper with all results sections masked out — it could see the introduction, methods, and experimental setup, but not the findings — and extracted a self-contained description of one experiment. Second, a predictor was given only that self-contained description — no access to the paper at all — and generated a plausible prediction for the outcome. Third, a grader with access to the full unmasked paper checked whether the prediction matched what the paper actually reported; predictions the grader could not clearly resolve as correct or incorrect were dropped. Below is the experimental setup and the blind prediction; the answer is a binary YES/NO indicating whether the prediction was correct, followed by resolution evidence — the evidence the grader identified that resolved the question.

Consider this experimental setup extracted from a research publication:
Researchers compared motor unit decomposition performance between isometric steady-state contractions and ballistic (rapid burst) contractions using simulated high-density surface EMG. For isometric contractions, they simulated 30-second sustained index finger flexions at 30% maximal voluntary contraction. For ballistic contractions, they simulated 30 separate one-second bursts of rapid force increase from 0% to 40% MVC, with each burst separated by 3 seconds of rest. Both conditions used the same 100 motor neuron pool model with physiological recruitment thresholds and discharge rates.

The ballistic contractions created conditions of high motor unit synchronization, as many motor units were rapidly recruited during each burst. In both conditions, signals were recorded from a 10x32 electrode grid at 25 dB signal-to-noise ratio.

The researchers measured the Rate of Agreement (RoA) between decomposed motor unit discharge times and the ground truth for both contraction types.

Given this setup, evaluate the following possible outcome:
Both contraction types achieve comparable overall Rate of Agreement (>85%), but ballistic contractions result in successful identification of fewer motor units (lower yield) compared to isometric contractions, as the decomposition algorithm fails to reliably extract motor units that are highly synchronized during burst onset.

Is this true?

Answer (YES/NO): NO